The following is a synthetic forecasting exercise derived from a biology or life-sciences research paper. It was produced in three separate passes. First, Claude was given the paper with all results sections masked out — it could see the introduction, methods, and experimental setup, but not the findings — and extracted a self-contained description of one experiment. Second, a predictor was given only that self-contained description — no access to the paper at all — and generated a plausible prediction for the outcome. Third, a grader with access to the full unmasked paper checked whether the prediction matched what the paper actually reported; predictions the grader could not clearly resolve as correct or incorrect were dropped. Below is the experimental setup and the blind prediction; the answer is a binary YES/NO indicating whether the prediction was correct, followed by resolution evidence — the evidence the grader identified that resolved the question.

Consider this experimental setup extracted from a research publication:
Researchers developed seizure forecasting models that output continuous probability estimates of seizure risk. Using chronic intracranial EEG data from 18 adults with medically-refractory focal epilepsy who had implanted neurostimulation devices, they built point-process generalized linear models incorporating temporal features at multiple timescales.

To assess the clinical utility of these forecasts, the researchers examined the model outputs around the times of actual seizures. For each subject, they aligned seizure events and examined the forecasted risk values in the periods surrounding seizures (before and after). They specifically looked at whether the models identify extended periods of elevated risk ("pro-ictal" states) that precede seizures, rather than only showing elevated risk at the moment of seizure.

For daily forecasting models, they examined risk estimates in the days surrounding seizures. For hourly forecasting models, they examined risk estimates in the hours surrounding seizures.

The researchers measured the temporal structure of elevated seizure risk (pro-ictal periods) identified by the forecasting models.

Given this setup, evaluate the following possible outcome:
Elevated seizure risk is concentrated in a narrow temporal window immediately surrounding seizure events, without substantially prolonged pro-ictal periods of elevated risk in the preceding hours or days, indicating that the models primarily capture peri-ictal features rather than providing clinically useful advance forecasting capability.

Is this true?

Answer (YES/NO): NO